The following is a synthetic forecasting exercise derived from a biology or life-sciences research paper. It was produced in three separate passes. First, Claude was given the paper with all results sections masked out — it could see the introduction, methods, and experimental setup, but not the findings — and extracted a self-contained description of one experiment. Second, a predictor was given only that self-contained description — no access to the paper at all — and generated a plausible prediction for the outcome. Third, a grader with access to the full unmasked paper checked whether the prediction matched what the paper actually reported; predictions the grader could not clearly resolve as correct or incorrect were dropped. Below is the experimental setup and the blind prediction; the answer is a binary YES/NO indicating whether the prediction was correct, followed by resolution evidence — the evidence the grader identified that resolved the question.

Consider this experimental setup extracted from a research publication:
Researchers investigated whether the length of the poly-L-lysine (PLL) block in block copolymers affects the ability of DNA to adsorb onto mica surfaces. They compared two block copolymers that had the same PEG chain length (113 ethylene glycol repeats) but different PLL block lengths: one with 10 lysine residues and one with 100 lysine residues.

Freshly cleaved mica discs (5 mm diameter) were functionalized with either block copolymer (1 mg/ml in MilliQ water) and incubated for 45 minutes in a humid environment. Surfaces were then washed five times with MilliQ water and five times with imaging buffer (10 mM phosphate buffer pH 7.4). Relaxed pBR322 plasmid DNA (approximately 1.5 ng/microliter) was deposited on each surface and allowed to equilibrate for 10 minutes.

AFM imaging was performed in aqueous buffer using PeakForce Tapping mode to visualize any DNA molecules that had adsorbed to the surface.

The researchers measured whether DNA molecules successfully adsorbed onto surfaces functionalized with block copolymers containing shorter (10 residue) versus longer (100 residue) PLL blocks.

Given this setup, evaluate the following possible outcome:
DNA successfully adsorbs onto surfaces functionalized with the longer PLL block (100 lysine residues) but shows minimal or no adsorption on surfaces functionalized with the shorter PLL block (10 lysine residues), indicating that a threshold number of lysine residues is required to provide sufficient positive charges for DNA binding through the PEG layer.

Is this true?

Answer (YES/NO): YES